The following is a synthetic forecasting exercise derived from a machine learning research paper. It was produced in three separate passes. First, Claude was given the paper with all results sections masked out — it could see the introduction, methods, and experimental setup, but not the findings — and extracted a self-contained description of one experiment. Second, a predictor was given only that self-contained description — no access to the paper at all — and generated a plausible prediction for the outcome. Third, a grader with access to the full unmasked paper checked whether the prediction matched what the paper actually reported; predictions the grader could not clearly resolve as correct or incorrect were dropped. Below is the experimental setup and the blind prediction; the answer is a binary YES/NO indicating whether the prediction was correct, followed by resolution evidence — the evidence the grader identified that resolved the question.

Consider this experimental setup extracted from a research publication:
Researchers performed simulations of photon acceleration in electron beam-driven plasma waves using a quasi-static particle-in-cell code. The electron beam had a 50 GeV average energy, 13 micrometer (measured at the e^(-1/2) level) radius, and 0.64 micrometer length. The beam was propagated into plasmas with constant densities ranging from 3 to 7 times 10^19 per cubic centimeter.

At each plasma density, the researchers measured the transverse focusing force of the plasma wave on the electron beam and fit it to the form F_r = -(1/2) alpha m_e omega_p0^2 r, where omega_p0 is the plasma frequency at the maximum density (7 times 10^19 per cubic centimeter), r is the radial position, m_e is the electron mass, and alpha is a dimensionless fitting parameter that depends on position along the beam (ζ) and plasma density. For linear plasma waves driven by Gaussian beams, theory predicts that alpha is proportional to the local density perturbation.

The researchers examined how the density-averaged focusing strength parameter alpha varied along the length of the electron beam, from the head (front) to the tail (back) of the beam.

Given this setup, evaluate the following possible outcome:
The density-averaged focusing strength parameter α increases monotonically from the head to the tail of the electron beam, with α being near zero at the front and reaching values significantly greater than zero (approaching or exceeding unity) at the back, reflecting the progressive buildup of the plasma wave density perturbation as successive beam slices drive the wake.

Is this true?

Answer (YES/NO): NO